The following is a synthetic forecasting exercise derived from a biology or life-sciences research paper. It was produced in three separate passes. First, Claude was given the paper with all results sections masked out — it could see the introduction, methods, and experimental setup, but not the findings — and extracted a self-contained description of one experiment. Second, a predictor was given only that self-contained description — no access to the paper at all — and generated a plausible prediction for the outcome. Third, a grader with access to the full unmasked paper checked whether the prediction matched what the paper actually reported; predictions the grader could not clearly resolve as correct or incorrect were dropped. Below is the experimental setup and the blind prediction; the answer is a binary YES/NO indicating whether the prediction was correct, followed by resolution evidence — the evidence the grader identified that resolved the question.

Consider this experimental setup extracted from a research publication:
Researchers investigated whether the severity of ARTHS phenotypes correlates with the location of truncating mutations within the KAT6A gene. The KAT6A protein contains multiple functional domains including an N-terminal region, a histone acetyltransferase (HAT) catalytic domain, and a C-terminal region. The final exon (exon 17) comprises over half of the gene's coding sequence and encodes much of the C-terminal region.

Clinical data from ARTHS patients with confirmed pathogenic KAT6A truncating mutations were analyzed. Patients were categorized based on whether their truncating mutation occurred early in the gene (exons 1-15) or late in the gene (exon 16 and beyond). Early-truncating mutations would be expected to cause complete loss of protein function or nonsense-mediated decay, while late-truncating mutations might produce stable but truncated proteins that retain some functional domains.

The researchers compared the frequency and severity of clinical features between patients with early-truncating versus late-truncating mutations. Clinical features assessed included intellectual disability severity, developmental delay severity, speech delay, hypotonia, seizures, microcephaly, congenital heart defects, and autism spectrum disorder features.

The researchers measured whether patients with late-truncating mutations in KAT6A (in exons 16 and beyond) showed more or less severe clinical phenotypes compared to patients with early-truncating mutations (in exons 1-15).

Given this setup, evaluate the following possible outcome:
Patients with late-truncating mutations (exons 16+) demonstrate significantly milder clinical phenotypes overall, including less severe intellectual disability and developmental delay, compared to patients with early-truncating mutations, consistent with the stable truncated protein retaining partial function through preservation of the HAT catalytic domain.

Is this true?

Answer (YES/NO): NO